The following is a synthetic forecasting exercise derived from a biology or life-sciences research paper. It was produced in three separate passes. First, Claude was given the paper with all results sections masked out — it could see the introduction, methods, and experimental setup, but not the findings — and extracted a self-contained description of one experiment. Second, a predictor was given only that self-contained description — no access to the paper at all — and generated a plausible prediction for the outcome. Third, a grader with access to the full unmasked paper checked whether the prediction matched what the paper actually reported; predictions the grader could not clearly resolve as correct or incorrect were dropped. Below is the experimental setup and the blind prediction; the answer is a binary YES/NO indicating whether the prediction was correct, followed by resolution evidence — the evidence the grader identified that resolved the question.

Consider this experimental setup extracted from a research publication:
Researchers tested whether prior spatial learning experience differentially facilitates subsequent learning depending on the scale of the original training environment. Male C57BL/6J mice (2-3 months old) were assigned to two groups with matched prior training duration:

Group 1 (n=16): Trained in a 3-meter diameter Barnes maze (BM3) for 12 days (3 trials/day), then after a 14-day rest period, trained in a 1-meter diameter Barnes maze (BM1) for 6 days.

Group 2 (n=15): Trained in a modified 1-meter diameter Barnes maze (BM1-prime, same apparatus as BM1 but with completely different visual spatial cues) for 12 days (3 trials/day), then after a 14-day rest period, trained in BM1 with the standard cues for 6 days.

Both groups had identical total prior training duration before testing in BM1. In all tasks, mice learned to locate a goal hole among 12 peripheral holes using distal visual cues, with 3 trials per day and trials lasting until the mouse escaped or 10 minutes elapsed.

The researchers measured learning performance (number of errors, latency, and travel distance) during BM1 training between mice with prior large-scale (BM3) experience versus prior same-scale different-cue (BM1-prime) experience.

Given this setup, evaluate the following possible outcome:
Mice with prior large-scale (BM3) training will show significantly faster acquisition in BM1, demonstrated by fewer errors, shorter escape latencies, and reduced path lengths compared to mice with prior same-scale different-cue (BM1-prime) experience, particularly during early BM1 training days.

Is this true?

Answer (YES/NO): NO